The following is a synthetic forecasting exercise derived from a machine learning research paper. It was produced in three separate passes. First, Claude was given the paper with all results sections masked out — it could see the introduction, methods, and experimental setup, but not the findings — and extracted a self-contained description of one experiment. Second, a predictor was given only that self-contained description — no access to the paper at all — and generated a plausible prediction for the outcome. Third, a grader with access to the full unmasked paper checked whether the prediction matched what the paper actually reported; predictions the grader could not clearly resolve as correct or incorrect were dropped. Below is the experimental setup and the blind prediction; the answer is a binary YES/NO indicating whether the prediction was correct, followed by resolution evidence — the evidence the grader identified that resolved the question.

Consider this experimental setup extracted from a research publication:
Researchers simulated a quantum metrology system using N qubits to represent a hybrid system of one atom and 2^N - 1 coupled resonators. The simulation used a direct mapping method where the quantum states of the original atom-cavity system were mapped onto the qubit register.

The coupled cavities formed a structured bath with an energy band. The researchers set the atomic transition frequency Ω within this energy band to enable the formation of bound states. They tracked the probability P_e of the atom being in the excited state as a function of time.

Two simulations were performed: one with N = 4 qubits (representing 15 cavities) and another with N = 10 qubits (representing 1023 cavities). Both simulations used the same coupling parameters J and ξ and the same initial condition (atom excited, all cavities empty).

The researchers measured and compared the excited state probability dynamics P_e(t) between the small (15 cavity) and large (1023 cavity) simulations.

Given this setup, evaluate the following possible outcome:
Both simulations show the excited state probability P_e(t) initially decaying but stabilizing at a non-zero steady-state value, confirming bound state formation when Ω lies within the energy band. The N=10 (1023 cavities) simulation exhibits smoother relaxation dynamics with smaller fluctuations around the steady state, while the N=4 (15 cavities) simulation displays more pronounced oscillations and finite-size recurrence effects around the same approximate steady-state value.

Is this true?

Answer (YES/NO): NO